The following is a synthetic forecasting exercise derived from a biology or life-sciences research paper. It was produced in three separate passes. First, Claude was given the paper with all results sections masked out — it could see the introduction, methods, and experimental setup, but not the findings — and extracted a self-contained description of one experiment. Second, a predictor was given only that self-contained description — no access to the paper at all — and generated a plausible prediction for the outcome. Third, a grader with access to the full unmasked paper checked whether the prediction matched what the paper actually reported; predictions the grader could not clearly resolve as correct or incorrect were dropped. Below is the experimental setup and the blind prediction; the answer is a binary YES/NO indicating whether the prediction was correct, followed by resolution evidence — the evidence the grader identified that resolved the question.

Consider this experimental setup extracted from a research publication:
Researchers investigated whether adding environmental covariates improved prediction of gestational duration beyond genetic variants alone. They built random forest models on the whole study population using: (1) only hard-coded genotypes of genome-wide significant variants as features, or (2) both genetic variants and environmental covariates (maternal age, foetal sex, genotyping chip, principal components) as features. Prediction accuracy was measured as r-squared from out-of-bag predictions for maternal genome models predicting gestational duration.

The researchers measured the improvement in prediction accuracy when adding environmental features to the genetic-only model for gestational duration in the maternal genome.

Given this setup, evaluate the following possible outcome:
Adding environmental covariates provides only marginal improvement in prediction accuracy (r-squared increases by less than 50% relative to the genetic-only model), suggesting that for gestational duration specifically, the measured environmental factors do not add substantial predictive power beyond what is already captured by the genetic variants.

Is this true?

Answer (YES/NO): YES